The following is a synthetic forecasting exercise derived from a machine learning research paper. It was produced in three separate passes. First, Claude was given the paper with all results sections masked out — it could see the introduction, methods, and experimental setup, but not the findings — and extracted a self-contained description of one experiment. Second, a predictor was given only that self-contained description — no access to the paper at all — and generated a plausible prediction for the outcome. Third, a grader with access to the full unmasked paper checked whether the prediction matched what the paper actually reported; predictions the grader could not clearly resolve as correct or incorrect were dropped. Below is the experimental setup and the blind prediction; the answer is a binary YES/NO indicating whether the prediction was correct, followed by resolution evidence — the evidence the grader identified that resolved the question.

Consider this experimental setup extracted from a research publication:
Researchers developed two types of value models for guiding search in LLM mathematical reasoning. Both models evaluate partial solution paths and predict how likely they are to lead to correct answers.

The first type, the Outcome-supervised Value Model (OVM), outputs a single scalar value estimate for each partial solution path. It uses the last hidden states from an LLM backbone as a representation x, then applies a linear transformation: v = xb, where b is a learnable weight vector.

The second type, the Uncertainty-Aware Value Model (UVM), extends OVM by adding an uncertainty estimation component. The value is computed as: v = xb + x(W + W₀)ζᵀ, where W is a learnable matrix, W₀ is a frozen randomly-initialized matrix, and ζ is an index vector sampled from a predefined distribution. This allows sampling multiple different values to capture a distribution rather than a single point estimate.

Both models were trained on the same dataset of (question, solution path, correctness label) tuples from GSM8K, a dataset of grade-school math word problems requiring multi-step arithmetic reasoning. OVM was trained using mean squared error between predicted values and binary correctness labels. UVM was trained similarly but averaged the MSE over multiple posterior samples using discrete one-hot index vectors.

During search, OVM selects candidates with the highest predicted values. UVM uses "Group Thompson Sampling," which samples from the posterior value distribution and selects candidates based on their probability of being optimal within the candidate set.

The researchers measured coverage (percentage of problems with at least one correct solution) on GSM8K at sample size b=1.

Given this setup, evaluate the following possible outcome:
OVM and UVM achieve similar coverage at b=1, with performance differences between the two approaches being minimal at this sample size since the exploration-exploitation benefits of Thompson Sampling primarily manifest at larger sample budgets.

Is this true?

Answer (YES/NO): NO